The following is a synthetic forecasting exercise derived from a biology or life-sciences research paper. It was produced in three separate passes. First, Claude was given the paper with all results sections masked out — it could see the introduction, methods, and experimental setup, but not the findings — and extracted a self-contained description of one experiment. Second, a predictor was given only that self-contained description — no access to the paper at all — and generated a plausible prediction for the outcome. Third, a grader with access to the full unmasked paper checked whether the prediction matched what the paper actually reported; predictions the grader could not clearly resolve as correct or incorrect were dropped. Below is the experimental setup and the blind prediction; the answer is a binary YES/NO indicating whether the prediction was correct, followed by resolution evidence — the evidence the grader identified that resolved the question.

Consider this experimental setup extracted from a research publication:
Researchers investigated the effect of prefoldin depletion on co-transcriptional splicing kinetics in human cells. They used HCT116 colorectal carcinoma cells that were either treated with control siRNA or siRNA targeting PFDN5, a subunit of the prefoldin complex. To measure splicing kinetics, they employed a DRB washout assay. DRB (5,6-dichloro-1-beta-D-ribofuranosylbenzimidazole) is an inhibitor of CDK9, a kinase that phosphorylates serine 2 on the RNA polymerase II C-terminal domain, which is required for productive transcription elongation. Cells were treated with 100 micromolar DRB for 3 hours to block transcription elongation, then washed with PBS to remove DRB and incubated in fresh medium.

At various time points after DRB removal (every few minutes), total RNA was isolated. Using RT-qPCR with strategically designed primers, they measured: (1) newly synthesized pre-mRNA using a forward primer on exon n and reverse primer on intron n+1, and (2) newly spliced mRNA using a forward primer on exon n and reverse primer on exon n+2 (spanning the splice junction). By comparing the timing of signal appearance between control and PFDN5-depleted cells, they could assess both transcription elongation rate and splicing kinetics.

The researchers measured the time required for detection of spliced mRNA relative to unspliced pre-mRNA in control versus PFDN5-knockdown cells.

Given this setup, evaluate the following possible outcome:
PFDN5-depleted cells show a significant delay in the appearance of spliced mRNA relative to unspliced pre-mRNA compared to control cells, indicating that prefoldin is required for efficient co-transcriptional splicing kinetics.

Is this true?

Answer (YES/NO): YES